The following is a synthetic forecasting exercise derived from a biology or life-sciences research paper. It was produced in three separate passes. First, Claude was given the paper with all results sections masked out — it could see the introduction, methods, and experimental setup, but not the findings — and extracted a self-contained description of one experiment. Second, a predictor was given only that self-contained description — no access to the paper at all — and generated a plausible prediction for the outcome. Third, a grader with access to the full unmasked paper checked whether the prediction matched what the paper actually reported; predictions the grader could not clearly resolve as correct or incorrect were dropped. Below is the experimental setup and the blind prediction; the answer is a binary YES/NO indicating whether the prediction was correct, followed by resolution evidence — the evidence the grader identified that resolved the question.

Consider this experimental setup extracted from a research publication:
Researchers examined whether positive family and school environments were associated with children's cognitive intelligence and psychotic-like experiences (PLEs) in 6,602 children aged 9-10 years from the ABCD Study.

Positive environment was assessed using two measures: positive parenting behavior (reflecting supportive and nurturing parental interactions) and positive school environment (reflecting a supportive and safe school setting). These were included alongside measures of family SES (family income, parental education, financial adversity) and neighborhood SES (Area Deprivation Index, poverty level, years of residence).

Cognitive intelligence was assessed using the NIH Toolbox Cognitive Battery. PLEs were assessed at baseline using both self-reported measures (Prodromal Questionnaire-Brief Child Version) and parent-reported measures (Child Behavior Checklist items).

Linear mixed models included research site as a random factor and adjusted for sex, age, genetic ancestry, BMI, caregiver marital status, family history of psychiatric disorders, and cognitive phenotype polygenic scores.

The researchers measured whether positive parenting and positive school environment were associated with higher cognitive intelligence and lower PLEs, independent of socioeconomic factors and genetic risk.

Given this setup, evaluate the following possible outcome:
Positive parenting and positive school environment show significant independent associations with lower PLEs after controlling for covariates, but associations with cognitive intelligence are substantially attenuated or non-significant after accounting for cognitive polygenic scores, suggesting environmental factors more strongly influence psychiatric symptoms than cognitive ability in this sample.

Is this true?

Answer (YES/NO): NO